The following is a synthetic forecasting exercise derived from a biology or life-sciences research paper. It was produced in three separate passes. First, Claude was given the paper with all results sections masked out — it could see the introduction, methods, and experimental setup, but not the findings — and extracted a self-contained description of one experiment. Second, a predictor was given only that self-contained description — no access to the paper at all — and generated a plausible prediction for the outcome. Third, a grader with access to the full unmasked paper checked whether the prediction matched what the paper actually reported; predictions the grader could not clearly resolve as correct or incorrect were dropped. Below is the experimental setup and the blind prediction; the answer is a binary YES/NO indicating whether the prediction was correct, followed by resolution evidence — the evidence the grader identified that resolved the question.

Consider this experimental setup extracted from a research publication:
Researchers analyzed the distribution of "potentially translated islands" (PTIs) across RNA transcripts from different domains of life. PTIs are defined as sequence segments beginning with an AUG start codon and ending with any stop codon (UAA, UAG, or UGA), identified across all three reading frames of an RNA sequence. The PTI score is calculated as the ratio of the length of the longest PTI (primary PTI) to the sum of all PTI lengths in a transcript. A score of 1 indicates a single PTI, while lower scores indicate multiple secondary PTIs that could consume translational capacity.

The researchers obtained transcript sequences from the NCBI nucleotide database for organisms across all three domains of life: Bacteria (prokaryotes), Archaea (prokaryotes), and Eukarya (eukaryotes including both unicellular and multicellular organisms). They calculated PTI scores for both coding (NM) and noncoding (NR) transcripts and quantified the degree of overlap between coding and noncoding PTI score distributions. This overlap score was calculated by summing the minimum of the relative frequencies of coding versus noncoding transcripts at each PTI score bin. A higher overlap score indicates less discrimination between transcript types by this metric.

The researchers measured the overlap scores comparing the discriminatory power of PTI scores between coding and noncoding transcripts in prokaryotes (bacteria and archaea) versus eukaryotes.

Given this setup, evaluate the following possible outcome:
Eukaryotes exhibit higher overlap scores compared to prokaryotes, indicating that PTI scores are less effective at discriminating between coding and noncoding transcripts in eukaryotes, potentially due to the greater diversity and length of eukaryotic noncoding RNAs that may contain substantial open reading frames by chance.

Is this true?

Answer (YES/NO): YES